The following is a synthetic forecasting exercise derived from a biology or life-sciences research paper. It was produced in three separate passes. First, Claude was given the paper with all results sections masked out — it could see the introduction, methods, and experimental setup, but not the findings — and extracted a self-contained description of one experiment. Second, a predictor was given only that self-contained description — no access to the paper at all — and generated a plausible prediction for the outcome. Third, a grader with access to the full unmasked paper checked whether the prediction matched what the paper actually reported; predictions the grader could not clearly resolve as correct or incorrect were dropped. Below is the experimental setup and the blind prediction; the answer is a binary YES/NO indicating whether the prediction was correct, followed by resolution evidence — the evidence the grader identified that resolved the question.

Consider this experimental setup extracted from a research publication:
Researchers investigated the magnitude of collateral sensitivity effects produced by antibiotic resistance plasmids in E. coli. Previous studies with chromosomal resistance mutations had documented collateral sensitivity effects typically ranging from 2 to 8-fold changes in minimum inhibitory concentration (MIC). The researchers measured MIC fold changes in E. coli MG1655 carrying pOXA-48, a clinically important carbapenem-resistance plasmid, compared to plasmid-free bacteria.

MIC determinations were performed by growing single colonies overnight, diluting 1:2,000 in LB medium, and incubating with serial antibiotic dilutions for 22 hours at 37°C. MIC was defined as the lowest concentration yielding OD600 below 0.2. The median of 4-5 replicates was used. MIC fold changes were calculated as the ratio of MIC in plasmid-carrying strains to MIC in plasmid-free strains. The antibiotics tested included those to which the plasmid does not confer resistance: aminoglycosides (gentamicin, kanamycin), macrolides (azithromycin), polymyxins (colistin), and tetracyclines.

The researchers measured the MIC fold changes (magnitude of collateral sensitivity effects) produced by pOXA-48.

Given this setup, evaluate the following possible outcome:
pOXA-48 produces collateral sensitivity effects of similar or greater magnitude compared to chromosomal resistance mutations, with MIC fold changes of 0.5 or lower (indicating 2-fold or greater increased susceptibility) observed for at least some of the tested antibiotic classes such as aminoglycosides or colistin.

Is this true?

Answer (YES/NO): YES